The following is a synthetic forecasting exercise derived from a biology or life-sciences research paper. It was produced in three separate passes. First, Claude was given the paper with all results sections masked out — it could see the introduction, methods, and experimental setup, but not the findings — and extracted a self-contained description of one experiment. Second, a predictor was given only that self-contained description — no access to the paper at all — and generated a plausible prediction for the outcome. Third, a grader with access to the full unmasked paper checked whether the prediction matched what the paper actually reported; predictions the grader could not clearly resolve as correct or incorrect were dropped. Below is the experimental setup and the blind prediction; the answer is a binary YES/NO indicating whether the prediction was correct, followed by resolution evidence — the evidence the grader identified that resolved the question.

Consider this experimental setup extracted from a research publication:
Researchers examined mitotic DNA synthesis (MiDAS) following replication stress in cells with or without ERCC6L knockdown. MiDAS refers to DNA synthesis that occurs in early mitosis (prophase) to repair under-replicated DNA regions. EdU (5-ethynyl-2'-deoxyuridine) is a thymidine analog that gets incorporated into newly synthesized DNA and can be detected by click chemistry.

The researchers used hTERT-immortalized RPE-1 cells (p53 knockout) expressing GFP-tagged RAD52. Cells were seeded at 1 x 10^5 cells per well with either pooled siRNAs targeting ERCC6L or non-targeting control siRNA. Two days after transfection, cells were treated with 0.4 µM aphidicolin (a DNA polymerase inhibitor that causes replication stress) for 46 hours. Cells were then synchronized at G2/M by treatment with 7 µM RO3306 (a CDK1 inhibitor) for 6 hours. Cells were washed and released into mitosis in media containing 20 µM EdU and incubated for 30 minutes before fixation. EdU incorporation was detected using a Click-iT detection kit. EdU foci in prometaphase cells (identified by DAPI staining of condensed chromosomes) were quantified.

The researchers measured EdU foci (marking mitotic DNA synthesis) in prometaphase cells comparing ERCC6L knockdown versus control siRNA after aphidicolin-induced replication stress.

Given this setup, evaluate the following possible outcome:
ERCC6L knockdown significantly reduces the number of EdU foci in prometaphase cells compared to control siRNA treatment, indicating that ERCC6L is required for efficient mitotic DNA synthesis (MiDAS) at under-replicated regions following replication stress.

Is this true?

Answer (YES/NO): NO